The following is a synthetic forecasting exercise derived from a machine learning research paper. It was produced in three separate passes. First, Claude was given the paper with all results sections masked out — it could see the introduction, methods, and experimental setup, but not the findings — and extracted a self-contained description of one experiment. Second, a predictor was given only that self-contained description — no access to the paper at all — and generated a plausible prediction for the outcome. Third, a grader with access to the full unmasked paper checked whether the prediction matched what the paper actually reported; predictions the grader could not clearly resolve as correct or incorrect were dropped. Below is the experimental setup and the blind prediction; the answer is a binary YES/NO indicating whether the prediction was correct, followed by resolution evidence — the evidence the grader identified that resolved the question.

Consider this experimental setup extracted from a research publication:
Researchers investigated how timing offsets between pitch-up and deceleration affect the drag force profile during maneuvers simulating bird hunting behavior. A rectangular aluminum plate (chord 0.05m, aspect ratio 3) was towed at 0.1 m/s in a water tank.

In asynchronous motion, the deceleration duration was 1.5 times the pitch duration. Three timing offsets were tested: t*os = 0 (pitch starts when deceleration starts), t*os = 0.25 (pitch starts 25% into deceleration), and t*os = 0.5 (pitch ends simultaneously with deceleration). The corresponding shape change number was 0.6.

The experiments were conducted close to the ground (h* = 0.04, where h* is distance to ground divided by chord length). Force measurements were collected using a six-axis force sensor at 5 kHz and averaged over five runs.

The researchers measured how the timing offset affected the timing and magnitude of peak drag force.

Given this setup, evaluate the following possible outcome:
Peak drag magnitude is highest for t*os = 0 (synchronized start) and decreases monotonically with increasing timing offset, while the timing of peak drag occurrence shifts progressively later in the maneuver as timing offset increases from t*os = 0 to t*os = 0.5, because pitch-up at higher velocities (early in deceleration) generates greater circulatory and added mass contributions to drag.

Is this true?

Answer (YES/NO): YES